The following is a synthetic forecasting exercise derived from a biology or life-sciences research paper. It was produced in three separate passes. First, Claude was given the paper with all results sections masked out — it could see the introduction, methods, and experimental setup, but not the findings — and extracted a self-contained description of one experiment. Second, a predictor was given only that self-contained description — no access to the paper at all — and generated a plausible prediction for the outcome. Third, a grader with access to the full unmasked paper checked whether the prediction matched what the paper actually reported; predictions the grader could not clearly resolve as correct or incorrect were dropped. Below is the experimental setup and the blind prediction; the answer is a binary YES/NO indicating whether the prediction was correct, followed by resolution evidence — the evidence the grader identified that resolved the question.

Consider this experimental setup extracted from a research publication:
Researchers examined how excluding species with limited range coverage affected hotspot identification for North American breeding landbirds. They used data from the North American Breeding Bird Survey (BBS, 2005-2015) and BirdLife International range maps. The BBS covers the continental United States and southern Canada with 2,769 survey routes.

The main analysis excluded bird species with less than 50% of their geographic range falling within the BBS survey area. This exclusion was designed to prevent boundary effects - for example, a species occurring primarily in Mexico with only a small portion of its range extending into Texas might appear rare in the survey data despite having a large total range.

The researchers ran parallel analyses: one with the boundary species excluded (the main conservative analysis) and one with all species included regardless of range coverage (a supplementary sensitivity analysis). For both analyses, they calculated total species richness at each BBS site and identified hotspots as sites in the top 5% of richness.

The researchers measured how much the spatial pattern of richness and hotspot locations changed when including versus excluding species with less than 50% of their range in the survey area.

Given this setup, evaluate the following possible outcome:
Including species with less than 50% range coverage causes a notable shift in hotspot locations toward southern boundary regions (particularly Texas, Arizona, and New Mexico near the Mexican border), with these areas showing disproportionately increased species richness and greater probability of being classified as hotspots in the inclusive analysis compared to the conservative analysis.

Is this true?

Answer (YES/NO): NO